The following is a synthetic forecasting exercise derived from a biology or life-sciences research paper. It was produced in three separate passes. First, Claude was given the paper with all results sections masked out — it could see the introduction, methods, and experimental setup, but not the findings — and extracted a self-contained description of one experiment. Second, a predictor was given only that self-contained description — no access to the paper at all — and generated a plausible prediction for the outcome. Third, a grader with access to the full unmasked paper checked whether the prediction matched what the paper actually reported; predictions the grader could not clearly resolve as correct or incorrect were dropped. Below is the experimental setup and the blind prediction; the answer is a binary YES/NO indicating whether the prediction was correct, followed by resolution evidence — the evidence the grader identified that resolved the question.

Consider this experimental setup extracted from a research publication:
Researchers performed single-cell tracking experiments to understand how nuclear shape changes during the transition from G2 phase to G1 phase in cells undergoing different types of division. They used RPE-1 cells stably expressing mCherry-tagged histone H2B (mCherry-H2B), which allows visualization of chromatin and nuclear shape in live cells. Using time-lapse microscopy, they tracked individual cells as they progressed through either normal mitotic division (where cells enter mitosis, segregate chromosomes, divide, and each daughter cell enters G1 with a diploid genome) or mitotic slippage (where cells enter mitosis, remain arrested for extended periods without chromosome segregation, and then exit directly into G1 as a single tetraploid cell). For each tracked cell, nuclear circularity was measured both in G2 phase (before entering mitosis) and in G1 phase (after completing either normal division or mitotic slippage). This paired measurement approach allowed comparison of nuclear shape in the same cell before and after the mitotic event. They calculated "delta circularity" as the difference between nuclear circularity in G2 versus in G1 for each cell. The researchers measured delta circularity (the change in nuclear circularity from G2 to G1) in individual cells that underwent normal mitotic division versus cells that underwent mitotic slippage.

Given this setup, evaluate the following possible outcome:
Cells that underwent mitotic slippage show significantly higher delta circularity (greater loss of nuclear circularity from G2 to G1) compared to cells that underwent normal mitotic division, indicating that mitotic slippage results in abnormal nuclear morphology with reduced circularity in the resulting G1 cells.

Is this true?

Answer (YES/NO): YES